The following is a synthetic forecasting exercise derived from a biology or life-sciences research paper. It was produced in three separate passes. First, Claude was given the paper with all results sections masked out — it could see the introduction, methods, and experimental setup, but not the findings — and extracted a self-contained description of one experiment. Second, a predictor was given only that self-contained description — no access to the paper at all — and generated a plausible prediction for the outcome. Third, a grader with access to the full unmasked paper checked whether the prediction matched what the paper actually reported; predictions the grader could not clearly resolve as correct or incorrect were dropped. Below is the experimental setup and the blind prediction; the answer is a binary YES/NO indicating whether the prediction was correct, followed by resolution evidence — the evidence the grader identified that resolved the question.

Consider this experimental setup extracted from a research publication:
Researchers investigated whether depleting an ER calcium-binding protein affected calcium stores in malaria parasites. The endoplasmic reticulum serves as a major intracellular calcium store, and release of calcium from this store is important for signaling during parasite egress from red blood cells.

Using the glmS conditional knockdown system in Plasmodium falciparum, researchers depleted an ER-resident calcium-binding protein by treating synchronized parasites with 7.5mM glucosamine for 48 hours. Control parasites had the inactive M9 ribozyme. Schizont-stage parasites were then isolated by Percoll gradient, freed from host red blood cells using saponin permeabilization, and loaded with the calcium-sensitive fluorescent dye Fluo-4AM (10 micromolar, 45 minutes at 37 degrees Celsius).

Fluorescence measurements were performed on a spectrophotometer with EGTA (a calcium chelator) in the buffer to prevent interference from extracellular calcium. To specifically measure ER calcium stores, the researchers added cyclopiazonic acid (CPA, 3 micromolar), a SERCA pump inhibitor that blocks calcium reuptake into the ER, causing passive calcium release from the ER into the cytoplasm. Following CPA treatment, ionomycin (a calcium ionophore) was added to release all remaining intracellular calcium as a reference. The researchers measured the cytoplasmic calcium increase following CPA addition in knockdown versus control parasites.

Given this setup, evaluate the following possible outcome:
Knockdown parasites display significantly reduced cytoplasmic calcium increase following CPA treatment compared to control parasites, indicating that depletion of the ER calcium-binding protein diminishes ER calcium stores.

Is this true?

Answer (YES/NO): NO